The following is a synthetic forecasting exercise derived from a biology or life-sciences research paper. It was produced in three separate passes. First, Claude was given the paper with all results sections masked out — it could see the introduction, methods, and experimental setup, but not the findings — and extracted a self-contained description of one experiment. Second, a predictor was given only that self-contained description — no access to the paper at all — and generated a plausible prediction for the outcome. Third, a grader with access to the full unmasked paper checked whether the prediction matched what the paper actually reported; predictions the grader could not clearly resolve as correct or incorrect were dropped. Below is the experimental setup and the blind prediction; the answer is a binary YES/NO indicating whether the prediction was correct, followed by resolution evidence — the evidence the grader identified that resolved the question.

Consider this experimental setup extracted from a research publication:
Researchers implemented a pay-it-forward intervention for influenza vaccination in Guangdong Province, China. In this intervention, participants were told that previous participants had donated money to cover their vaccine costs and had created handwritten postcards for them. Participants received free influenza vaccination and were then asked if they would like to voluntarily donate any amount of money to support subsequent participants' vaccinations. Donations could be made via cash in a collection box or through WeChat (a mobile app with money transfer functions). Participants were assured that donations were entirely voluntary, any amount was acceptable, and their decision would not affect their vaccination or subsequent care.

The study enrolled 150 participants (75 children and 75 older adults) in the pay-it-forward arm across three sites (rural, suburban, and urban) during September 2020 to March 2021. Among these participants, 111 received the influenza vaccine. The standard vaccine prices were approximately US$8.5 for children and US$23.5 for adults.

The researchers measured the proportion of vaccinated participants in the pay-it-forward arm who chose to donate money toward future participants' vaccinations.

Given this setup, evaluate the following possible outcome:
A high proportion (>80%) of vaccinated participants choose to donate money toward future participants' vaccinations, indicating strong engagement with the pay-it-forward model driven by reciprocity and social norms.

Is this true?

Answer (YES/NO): YES